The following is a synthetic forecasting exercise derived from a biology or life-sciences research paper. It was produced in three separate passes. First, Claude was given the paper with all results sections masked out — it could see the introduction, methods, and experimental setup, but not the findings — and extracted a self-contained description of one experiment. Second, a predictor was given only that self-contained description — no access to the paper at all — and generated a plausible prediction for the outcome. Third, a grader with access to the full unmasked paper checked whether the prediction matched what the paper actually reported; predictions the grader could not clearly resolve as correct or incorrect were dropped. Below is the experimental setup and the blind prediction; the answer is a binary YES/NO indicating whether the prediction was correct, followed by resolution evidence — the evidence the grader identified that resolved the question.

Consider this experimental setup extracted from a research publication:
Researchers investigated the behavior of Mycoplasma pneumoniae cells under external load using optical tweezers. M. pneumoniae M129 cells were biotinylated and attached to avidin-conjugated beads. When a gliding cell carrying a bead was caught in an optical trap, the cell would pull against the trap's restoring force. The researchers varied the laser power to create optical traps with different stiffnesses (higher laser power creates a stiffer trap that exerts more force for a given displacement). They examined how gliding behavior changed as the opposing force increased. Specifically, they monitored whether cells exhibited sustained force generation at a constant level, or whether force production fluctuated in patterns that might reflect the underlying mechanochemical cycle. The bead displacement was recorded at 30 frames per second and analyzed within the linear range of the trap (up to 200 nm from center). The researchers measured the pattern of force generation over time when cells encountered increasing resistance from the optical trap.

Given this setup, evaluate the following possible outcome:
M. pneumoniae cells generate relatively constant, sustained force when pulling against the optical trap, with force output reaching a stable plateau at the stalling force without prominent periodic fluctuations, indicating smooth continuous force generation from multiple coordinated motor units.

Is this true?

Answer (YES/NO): YES